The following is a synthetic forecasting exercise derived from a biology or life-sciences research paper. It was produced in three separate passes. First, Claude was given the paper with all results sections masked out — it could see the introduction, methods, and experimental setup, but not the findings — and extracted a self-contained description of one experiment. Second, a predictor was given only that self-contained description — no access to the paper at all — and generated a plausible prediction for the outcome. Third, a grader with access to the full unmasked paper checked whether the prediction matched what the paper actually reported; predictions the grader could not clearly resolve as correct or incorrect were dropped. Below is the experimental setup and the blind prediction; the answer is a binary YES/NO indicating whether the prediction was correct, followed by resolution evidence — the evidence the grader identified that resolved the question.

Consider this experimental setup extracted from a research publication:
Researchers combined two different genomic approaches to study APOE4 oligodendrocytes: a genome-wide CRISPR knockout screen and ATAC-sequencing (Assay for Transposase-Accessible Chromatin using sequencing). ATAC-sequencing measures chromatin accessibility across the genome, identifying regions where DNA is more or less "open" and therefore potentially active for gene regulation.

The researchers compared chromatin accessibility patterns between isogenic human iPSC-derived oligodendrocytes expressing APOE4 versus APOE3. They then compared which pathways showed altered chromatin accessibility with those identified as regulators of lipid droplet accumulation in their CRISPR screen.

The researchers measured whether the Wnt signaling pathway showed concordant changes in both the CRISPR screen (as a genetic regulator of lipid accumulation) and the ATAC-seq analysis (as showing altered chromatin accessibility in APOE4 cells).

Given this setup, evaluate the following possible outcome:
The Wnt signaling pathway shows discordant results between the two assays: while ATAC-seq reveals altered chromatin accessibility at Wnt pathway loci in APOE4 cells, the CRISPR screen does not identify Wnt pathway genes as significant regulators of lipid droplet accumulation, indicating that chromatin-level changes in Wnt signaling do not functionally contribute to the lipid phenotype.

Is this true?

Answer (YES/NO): NO